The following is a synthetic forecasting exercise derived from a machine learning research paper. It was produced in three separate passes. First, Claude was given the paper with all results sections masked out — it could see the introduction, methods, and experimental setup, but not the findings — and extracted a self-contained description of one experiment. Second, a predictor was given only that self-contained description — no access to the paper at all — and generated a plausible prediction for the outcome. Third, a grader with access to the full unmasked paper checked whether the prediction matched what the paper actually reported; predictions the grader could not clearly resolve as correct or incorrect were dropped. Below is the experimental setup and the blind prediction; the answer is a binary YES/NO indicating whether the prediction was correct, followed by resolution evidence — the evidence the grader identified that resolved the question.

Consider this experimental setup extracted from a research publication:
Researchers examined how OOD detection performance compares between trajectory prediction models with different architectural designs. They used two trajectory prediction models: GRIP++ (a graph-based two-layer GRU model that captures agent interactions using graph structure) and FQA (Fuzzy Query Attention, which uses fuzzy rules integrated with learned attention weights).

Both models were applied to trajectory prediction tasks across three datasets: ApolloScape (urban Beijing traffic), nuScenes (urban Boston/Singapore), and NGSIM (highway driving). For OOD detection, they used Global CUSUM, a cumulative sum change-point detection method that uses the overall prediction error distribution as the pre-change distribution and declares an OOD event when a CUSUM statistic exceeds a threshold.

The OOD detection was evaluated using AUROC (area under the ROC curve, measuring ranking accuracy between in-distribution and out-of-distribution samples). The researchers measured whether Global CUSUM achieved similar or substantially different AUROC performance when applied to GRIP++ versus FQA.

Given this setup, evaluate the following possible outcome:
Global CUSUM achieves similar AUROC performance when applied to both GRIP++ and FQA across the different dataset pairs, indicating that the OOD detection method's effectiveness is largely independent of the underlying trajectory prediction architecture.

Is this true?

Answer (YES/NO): YES